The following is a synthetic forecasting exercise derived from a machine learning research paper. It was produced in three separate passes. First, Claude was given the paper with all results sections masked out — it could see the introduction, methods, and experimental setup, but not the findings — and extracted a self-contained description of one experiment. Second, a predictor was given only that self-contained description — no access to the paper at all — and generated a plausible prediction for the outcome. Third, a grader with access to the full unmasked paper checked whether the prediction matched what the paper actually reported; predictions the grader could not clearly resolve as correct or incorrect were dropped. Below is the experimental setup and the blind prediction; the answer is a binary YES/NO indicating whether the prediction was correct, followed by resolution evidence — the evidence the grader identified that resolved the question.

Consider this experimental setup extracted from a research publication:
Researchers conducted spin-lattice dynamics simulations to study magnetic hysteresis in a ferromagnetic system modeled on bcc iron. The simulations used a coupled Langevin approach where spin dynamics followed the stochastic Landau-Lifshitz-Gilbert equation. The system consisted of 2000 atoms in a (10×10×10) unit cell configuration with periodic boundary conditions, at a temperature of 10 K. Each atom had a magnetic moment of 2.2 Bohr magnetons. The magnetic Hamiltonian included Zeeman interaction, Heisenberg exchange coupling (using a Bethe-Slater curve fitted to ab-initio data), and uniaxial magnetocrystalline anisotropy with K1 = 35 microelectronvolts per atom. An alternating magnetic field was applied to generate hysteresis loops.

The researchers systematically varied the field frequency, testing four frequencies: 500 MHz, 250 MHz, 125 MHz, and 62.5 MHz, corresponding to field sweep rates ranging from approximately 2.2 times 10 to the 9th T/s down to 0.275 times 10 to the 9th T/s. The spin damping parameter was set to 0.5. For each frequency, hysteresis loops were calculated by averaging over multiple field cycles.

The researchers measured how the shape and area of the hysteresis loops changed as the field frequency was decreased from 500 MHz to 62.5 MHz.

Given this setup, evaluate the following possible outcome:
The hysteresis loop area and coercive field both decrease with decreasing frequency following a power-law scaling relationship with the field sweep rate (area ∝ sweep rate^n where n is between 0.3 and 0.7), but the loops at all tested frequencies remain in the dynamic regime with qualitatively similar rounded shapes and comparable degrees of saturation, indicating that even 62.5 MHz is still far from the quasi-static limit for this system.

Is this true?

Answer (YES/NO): NO